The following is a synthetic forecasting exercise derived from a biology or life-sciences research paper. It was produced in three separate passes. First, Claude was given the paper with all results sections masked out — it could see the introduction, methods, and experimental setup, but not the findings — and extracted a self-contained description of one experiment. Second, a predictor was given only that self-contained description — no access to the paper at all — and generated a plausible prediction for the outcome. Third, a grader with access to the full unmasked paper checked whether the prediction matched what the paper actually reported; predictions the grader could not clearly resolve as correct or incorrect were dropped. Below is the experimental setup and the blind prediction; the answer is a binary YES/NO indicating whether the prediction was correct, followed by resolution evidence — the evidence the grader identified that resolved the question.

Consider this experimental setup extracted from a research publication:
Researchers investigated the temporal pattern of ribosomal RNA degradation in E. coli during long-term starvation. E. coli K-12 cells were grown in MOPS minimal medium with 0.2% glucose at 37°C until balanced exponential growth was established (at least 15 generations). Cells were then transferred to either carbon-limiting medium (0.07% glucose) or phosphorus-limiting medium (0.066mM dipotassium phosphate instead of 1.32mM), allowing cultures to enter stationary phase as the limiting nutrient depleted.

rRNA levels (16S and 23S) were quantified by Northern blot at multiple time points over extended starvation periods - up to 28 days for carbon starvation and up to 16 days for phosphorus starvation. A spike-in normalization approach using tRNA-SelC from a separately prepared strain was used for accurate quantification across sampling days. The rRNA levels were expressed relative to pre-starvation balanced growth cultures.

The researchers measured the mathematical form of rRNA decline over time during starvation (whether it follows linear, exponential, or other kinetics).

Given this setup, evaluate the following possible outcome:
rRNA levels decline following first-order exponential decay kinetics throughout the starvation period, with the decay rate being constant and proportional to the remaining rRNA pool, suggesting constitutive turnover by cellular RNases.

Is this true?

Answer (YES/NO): NO